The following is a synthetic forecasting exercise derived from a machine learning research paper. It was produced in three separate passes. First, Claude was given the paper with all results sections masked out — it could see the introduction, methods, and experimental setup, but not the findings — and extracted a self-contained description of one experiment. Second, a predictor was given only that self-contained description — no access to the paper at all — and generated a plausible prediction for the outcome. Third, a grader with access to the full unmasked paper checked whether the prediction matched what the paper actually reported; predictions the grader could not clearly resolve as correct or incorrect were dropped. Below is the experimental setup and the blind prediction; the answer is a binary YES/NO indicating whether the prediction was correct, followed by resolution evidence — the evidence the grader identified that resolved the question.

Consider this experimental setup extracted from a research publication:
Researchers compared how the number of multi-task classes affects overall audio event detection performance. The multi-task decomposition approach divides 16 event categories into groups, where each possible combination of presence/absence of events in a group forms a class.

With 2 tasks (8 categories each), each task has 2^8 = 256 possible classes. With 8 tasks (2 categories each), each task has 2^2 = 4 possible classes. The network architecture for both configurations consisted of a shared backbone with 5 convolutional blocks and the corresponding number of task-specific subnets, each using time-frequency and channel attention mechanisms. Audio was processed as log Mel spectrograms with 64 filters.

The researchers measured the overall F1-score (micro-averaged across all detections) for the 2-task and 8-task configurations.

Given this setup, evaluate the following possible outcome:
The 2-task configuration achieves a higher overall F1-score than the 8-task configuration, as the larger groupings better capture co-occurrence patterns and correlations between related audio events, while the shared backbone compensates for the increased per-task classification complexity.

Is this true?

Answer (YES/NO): NO